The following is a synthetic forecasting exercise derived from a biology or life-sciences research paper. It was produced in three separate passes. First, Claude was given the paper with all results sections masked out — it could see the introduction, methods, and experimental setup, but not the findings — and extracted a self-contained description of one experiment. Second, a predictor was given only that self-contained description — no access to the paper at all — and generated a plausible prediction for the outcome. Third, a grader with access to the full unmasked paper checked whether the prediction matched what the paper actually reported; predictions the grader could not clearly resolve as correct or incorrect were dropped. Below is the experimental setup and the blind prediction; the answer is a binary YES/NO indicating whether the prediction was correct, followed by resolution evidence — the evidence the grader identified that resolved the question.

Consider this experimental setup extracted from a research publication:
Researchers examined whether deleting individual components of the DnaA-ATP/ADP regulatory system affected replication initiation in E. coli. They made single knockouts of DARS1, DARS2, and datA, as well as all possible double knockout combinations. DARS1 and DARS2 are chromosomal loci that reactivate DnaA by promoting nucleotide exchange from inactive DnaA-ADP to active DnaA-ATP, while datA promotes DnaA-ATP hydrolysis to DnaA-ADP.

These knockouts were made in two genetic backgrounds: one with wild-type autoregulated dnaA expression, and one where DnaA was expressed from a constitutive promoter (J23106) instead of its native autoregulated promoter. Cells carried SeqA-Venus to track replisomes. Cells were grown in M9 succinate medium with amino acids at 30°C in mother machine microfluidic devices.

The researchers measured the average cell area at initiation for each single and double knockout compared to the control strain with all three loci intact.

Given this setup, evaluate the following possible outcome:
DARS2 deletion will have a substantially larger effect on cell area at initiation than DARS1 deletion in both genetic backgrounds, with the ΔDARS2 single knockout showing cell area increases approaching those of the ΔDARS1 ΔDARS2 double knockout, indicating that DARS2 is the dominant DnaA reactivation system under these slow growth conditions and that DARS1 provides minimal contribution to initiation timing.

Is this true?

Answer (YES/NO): NO